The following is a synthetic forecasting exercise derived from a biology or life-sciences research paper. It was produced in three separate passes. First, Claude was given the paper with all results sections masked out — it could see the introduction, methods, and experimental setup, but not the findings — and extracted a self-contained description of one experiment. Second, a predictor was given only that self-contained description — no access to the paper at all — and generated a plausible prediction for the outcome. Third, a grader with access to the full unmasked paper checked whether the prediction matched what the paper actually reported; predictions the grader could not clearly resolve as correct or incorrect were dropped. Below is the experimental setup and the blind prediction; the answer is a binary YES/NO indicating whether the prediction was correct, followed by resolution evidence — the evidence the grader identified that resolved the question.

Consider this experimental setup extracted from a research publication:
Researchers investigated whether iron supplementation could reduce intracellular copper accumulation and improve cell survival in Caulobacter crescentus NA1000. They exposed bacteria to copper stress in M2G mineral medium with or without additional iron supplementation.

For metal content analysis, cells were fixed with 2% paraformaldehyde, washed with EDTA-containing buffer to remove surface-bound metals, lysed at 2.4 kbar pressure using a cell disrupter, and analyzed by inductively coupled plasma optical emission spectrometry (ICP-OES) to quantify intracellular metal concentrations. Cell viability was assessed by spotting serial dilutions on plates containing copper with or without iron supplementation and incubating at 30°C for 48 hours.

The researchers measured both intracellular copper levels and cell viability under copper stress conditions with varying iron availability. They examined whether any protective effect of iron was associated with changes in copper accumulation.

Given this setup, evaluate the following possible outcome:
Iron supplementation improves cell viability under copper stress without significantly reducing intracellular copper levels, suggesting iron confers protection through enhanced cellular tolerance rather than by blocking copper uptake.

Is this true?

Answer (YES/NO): NO